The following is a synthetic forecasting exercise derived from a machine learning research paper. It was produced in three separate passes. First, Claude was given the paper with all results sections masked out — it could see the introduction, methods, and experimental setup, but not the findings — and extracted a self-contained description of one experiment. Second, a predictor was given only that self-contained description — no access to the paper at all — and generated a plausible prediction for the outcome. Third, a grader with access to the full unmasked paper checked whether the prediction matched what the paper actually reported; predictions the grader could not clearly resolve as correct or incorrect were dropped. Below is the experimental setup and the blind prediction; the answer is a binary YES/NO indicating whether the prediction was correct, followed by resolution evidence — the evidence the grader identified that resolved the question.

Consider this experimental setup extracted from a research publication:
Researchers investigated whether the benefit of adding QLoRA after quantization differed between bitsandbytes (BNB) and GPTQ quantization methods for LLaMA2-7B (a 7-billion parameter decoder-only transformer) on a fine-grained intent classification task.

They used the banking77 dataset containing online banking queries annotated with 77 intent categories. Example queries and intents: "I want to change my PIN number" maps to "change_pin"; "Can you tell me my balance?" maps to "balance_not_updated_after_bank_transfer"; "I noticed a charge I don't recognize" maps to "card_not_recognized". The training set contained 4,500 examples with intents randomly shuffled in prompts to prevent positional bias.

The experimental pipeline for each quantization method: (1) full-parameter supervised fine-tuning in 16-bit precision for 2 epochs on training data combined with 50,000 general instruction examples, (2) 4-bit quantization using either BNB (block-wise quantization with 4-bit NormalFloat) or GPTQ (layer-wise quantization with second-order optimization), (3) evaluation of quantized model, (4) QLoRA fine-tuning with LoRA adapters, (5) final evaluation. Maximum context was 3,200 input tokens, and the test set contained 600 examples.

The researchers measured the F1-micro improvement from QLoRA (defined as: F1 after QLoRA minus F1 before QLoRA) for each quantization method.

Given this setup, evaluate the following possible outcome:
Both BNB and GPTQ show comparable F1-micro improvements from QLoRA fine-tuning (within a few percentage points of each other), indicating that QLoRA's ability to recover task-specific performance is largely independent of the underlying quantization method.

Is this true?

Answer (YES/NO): NO